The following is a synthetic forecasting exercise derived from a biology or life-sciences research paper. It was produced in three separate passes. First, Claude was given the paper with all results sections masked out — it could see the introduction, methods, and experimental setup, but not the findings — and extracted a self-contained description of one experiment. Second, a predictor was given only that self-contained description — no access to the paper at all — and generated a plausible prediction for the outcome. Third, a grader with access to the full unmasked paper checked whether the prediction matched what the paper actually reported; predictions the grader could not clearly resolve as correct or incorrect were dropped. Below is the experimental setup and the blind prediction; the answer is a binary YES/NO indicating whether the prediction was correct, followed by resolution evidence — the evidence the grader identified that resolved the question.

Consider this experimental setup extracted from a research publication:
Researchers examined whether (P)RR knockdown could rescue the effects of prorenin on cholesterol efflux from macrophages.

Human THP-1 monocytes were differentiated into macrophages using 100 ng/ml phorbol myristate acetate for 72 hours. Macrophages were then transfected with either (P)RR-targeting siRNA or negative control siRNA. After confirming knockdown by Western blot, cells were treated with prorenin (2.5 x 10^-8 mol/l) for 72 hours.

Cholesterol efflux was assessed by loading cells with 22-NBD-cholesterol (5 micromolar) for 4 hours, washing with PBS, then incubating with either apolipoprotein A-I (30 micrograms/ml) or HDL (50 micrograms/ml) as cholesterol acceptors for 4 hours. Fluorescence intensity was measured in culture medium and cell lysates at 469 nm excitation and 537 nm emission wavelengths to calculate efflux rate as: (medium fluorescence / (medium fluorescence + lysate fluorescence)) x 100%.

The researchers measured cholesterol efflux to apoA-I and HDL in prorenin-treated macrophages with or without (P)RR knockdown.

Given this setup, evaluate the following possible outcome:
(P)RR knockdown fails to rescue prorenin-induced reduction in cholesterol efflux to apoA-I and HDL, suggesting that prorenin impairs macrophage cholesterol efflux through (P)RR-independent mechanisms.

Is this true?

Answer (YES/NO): NO